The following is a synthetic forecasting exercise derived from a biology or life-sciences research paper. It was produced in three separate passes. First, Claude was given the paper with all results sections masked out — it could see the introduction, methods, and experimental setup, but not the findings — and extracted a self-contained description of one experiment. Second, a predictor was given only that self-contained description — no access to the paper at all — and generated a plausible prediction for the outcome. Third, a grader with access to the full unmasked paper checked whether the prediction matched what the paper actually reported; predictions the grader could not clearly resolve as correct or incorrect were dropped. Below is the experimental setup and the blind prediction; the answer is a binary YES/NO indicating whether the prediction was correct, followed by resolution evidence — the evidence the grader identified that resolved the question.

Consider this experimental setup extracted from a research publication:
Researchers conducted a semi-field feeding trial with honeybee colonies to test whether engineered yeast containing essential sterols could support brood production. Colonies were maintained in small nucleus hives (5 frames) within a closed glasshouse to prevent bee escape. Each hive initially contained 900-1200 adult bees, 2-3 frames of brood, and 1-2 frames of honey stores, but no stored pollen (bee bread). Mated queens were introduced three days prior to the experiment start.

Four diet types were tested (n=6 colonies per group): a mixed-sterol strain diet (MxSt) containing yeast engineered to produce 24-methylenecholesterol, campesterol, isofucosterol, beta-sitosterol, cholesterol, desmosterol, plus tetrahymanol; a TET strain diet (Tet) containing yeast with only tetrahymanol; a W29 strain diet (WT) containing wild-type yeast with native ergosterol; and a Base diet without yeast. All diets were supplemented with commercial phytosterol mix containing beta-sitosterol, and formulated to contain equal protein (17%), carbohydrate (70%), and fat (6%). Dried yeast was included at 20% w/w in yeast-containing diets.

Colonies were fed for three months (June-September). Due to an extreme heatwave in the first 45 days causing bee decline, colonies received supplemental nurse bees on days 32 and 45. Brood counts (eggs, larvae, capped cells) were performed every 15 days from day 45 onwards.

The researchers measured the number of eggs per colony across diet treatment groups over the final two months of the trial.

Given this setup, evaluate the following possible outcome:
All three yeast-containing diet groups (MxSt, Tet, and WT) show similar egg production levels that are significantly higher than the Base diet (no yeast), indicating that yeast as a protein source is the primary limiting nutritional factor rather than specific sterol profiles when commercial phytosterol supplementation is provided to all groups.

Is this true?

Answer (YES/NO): NO